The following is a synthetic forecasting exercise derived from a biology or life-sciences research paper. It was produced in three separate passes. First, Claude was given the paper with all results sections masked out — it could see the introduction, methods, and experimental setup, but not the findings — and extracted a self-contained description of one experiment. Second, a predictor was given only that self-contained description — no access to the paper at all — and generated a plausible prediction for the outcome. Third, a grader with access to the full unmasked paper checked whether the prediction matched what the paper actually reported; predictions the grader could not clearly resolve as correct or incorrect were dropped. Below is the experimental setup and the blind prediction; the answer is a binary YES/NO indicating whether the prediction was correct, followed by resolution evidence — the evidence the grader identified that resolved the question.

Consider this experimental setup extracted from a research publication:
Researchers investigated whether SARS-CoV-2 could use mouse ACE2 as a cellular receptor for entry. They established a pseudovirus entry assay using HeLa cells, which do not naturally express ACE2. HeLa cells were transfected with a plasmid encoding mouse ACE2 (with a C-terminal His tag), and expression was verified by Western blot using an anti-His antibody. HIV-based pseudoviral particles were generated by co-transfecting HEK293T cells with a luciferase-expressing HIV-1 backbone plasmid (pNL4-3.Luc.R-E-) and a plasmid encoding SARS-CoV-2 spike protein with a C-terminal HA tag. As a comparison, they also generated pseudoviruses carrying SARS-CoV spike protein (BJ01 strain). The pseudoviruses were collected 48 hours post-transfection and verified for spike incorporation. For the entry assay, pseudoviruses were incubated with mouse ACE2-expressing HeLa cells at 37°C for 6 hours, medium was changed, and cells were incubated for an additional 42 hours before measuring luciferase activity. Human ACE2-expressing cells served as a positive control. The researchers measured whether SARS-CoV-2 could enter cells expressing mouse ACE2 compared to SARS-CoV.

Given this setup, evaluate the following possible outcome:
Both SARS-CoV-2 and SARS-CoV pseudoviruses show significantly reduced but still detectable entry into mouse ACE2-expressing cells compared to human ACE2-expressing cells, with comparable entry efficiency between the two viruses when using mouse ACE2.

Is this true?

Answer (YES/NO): NO